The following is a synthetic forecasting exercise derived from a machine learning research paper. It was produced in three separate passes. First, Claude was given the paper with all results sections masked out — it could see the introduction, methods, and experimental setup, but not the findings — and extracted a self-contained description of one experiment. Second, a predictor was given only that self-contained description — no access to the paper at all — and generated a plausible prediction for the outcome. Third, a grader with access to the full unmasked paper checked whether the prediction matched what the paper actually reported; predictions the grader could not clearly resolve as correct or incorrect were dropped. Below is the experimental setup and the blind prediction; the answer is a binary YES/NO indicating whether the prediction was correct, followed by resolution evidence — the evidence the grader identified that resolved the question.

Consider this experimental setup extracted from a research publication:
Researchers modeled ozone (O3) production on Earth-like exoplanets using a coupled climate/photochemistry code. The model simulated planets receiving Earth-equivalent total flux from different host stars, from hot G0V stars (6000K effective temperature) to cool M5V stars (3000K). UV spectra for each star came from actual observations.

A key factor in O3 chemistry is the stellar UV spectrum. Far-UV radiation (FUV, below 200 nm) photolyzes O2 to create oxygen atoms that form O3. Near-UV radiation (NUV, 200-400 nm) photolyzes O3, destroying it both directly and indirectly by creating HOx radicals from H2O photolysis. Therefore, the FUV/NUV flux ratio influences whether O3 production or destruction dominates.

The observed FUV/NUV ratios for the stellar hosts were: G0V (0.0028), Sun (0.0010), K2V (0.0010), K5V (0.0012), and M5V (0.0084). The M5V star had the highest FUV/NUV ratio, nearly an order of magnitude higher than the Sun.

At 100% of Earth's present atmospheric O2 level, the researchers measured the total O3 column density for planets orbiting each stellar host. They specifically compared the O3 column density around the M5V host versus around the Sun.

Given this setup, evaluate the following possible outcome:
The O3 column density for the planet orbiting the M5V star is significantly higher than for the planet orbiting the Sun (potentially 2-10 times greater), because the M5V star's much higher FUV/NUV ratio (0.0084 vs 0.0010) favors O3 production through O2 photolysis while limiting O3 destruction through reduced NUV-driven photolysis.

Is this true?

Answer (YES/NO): NO